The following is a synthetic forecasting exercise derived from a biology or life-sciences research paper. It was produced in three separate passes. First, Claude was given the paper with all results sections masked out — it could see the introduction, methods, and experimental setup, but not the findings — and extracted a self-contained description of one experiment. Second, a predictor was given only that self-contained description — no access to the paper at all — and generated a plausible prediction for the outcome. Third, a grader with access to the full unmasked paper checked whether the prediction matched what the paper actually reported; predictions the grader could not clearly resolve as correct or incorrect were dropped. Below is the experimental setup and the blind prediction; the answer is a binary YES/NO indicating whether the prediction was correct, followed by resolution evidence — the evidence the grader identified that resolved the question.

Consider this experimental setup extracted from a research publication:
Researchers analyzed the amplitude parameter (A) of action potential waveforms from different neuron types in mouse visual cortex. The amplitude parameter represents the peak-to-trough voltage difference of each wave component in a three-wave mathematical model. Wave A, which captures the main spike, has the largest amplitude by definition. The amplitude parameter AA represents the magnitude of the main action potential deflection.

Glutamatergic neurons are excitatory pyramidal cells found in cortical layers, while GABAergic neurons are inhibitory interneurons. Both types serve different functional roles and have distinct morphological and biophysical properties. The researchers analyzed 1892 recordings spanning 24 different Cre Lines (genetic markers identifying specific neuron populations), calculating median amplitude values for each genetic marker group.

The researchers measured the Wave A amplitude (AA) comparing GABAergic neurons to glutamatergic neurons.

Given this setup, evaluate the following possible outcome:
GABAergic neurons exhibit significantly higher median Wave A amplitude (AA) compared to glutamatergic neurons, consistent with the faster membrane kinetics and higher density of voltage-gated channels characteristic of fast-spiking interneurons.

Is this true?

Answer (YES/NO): NO